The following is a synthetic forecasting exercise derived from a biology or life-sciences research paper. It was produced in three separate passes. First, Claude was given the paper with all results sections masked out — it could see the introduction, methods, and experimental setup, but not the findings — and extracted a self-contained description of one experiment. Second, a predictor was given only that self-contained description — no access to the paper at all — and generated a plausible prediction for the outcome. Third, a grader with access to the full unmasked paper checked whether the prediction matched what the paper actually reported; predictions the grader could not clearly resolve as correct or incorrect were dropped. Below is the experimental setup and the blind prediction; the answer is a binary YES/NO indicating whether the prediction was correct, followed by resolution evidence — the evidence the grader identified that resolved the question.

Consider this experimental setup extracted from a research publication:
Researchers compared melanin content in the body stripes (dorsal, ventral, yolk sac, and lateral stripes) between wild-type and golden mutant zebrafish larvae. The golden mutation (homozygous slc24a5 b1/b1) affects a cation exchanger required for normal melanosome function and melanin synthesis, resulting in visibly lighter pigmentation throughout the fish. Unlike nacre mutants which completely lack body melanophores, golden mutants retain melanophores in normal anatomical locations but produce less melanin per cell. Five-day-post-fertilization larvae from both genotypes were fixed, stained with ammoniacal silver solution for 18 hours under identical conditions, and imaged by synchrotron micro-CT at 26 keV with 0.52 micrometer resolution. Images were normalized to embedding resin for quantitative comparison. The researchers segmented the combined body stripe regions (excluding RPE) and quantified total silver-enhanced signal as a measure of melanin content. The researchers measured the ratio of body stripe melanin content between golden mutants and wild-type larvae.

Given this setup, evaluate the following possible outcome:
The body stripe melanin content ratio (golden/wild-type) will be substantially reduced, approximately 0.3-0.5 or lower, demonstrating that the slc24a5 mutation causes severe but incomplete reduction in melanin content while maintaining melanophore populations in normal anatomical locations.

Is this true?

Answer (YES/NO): YES